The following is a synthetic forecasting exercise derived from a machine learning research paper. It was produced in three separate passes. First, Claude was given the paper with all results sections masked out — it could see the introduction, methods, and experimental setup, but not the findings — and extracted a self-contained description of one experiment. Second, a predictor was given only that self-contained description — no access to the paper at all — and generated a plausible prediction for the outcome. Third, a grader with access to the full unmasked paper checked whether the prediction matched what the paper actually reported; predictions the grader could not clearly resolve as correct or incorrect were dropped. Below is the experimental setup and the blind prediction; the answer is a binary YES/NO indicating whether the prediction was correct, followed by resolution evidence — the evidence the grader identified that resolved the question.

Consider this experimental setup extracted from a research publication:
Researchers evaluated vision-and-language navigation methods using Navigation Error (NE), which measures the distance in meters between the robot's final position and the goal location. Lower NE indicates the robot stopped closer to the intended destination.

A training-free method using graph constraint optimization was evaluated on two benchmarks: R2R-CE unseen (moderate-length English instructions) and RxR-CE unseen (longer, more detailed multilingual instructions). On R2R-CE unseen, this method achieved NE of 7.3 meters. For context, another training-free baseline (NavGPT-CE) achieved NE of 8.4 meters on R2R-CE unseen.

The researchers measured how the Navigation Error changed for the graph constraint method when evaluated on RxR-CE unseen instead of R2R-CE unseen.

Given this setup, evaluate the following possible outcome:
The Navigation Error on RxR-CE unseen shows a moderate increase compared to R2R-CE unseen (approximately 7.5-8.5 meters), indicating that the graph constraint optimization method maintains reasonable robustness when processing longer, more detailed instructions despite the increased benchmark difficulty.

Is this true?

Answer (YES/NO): NO